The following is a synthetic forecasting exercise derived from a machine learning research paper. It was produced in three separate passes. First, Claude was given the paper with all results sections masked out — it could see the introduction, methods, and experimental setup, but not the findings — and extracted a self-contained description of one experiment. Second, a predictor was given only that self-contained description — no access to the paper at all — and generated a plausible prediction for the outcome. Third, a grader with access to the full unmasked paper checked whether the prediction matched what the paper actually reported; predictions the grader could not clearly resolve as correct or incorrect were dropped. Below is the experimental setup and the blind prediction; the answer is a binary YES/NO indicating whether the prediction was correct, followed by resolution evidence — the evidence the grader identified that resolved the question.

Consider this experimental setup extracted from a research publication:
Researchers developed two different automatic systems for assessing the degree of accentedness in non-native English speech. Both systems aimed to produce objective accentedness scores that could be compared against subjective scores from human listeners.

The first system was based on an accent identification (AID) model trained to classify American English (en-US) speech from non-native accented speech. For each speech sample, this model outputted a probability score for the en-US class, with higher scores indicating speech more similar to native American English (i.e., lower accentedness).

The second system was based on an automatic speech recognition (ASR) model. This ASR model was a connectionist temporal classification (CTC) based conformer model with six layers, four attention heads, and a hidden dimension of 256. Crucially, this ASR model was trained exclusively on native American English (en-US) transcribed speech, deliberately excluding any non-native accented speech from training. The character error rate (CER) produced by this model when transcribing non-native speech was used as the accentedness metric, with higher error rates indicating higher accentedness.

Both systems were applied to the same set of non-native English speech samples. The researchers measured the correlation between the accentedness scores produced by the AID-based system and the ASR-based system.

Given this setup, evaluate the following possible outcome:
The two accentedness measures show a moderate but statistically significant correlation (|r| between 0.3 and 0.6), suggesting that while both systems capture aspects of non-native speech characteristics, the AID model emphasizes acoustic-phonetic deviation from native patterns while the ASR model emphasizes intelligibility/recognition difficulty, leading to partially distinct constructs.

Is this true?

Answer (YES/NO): NO